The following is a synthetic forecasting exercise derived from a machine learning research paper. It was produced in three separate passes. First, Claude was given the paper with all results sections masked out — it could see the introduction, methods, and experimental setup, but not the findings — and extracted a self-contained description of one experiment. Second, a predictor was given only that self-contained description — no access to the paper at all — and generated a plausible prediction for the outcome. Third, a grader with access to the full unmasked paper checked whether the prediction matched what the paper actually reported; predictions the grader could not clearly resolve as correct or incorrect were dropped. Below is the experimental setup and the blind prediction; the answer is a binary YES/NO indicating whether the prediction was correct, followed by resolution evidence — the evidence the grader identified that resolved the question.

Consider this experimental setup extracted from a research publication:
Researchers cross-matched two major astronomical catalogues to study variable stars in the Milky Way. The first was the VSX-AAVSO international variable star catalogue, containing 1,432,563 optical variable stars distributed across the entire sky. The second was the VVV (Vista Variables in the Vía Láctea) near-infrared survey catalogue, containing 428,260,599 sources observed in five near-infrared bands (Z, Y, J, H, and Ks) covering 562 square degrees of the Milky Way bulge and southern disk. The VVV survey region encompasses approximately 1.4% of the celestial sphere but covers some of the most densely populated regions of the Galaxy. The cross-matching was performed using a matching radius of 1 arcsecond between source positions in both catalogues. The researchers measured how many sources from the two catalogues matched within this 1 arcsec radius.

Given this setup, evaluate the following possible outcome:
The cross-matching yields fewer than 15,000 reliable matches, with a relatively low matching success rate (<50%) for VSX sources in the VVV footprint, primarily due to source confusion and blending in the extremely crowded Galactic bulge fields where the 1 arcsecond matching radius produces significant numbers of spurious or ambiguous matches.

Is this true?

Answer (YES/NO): NO